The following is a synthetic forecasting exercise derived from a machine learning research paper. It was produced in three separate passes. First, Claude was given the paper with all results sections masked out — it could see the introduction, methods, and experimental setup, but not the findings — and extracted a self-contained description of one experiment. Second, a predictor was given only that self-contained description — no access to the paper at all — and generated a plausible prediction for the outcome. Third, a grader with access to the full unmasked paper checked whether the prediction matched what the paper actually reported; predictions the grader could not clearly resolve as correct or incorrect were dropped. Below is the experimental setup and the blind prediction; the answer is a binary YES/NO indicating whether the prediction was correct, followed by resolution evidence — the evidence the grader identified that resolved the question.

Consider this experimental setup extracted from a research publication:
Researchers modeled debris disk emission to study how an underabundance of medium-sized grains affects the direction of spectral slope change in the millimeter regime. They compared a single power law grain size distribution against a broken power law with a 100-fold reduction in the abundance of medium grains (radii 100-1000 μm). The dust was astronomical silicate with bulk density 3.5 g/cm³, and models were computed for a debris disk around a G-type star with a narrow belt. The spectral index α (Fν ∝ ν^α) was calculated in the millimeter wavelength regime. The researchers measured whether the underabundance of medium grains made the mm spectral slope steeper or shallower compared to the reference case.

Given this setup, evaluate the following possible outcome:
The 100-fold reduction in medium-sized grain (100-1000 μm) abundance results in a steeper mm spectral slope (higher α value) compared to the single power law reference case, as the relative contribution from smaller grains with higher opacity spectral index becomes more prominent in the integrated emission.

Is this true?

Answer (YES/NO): NO